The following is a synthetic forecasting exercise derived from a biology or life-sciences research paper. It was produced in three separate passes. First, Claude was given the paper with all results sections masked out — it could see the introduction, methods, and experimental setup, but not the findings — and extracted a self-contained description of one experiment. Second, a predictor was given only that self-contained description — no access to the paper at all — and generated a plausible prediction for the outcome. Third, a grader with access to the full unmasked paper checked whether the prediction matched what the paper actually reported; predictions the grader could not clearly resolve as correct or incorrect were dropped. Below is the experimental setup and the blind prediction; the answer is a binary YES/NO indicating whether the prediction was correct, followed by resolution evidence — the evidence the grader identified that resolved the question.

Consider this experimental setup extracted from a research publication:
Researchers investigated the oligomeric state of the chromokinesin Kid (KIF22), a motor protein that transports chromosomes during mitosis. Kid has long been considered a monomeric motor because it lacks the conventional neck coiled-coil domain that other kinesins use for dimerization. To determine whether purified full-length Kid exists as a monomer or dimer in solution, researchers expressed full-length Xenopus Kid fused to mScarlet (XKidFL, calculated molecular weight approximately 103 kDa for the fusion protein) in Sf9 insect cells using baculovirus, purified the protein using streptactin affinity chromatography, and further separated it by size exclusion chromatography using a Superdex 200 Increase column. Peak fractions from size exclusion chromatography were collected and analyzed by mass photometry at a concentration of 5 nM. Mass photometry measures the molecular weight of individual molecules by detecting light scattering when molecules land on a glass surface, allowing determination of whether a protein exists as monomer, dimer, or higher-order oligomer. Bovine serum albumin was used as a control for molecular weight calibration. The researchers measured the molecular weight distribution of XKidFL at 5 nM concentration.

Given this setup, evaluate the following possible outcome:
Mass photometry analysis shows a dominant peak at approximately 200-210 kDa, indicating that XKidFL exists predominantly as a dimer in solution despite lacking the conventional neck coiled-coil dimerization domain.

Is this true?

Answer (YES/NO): NO